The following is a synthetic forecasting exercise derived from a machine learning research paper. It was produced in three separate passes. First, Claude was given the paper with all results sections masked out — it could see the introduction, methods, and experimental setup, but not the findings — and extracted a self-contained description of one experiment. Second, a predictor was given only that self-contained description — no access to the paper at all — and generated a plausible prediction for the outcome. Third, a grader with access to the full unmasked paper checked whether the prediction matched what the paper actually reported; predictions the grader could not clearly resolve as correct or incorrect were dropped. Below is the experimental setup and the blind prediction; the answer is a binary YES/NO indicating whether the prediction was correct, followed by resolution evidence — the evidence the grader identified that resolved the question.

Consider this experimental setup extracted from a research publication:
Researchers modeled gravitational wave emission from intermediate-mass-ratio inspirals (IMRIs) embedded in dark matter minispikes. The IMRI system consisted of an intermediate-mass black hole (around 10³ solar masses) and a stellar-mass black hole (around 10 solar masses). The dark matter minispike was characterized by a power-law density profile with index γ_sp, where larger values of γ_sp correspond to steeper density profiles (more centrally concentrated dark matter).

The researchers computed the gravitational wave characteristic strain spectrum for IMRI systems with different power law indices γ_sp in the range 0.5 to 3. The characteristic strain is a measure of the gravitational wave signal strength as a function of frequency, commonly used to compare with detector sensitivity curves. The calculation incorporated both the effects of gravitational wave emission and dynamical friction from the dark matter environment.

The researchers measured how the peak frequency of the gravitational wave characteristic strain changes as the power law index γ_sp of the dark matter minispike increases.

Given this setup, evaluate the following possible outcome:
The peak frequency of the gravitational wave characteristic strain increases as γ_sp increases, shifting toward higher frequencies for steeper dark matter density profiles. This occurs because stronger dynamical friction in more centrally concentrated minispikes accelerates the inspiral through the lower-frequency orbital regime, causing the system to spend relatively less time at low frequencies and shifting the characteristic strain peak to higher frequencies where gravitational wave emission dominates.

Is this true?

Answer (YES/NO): YES